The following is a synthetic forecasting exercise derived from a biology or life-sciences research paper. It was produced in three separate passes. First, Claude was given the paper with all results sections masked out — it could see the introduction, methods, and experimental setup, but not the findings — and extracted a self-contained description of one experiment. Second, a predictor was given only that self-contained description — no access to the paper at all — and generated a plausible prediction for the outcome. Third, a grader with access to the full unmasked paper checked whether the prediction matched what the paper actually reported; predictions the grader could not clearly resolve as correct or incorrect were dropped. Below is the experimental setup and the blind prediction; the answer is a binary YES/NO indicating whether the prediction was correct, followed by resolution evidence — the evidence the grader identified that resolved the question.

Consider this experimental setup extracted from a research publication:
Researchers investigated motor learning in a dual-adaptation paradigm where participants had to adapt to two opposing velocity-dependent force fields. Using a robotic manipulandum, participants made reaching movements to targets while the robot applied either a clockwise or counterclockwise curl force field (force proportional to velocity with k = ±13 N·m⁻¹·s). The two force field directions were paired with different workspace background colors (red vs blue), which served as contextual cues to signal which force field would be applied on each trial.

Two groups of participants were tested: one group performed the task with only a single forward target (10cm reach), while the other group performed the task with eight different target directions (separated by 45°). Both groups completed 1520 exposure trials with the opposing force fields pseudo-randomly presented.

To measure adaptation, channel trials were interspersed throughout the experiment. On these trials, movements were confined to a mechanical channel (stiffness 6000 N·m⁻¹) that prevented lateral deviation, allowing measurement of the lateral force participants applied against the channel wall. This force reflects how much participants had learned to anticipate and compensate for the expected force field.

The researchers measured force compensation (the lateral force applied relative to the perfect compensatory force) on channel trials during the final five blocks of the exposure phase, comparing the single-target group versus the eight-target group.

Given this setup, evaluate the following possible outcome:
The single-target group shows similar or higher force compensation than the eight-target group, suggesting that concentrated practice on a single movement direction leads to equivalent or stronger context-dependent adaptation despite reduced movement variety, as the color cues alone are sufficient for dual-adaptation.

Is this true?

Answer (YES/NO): NO